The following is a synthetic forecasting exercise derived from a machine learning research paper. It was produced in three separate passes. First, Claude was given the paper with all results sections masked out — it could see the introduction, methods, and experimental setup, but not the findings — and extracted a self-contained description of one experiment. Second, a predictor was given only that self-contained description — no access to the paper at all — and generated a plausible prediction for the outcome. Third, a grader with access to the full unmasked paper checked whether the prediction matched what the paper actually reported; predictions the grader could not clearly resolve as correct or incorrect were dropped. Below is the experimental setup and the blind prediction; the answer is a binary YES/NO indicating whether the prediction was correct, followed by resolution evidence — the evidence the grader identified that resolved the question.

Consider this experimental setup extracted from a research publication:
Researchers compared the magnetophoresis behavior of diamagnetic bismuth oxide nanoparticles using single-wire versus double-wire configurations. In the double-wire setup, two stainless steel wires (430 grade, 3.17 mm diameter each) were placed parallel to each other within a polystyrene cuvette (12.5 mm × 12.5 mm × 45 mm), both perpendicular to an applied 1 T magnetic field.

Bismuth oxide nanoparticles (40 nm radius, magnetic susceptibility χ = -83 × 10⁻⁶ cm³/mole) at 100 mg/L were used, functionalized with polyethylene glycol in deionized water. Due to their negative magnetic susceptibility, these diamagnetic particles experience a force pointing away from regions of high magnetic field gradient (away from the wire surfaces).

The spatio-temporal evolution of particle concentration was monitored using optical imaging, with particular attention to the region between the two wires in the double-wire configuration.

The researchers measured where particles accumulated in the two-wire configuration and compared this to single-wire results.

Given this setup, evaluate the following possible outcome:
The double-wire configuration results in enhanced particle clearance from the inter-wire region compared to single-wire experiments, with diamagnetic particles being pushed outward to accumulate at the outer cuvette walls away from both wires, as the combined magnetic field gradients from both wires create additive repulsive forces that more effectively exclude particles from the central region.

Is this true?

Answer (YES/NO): NO